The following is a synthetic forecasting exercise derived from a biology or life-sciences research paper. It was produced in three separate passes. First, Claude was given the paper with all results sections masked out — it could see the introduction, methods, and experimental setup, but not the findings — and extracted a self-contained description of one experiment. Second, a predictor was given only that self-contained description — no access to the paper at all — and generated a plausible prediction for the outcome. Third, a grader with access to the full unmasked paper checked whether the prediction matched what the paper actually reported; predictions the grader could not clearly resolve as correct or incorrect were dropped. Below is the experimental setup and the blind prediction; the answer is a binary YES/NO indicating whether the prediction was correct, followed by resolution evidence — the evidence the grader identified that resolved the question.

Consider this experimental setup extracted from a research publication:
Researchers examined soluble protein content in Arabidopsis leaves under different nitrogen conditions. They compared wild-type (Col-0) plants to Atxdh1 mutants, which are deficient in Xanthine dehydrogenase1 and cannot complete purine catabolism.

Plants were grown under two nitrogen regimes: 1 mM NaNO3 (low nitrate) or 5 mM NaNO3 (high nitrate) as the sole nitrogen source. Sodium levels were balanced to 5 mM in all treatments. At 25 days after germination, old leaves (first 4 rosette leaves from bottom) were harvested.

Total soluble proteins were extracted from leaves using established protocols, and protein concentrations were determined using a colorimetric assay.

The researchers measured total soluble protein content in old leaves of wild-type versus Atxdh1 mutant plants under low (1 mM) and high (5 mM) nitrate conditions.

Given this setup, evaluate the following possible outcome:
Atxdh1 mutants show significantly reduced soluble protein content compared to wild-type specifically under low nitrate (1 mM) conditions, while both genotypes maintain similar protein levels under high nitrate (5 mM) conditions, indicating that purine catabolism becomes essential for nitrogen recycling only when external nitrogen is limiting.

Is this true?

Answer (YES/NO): YES